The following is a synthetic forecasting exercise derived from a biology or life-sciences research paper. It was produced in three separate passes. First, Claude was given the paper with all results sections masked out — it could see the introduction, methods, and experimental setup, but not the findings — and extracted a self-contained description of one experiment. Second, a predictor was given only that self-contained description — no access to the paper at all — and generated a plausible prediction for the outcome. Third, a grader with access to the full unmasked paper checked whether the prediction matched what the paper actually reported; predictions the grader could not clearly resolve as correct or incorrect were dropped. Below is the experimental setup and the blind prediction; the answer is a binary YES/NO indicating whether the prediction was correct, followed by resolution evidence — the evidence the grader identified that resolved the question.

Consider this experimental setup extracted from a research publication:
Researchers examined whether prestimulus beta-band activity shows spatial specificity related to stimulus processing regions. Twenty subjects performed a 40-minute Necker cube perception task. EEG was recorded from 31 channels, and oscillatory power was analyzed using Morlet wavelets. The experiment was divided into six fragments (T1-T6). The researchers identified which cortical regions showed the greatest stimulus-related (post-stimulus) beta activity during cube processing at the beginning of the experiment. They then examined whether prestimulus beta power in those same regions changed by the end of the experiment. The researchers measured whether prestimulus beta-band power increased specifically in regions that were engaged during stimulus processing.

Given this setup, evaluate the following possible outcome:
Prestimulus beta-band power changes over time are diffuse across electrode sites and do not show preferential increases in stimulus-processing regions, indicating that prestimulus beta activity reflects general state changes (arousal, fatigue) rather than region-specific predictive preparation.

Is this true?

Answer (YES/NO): NO